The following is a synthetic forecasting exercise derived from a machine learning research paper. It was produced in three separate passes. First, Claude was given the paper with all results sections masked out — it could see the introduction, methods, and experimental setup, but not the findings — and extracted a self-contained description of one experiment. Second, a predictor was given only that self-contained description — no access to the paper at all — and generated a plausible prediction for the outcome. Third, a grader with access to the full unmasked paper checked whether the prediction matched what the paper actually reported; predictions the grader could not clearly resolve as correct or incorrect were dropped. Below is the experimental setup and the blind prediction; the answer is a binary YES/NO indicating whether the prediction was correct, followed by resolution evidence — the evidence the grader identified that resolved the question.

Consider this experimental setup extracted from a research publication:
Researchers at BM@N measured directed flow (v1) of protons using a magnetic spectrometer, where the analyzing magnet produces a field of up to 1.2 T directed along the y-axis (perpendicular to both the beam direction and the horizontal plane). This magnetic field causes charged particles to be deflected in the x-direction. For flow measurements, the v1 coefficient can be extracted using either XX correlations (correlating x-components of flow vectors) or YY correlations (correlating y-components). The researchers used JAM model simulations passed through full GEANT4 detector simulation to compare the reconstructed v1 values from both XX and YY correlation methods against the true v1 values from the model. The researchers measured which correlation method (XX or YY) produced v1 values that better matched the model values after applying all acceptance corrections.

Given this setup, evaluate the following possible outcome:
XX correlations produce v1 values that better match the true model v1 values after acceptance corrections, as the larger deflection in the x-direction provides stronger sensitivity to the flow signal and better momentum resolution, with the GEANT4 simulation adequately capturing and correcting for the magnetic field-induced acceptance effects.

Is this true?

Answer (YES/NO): NO